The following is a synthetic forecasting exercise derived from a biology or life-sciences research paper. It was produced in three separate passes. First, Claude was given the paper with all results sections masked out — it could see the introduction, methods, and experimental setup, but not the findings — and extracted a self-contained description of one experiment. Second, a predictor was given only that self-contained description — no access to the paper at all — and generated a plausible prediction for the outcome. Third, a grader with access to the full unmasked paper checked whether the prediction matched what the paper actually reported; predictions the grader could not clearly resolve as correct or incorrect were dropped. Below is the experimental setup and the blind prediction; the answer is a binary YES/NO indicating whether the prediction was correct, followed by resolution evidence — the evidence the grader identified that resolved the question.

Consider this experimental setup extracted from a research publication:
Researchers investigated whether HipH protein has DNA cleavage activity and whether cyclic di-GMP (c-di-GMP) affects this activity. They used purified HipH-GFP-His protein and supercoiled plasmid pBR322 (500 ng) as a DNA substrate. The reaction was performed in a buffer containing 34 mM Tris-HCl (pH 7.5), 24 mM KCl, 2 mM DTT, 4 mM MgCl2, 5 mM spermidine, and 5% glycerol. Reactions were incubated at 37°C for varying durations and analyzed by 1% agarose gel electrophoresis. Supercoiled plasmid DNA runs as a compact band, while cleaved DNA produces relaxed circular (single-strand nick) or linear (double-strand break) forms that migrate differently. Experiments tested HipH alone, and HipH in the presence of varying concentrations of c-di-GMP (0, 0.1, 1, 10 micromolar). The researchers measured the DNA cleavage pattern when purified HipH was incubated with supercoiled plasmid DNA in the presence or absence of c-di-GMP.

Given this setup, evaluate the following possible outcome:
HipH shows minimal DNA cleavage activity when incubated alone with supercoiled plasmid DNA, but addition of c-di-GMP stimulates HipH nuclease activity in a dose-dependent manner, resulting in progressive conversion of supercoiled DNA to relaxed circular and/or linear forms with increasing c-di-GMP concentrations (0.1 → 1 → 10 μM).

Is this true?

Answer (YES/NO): NO